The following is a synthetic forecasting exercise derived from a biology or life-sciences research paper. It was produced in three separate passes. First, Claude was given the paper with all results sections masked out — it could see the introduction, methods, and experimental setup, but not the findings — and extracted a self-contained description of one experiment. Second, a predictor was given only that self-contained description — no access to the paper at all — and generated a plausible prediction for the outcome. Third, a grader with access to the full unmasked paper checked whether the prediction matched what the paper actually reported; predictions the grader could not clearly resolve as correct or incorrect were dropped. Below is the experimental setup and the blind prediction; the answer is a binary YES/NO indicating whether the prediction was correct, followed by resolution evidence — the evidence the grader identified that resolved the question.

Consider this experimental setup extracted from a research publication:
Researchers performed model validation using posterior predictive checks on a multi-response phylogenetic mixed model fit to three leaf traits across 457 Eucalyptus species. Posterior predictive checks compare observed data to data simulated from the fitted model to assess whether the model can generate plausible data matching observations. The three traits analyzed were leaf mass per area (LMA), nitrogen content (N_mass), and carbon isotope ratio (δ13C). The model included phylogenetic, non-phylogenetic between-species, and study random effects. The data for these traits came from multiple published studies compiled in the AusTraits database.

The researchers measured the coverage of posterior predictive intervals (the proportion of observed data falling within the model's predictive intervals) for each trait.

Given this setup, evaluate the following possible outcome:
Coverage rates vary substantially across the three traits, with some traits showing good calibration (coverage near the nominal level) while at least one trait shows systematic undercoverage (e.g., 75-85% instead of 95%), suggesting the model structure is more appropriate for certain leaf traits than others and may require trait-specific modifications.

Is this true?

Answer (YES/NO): NO